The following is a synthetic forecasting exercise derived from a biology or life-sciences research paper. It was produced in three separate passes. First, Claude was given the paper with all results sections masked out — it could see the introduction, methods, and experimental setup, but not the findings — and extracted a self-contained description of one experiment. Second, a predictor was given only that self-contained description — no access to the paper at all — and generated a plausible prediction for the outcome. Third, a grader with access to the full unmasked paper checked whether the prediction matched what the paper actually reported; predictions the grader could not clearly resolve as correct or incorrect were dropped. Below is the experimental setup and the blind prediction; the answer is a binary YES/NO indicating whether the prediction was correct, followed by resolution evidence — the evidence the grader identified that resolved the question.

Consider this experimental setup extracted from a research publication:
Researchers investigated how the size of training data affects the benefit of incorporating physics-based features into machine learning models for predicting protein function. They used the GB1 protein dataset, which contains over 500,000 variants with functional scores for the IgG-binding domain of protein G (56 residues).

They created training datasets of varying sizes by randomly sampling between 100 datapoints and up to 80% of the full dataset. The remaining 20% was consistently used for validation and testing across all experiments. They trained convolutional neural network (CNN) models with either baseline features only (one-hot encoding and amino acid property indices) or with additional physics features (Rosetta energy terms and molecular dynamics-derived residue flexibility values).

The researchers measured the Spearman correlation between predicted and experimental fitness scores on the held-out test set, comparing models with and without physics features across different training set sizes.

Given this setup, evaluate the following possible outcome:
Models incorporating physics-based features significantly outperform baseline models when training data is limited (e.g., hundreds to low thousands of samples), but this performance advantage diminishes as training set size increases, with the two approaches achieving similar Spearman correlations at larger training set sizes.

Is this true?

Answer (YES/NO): YES